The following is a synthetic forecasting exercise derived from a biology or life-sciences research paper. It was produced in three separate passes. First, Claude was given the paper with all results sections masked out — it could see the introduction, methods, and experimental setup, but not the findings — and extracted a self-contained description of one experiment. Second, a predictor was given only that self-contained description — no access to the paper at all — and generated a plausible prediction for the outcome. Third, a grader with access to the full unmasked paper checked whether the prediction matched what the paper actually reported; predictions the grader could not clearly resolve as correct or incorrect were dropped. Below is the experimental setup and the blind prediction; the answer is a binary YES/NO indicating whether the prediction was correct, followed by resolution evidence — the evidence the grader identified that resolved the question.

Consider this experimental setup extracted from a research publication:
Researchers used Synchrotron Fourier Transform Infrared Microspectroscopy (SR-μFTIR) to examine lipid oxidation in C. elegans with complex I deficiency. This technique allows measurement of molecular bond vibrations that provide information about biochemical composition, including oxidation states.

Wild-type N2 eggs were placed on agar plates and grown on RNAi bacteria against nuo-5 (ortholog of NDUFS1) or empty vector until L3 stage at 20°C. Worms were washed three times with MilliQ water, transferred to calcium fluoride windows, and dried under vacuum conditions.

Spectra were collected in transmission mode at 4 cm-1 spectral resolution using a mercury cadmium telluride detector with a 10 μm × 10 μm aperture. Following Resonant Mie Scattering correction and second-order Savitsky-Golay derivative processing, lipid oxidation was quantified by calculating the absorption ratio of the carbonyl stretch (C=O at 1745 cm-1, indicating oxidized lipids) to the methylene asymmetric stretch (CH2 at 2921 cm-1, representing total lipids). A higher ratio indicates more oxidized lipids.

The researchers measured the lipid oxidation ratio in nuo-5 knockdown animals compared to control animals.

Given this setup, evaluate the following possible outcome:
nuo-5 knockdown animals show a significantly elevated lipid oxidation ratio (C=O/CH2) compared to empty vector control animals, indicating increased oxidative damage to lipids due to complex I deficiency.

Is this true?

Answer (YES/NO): NO